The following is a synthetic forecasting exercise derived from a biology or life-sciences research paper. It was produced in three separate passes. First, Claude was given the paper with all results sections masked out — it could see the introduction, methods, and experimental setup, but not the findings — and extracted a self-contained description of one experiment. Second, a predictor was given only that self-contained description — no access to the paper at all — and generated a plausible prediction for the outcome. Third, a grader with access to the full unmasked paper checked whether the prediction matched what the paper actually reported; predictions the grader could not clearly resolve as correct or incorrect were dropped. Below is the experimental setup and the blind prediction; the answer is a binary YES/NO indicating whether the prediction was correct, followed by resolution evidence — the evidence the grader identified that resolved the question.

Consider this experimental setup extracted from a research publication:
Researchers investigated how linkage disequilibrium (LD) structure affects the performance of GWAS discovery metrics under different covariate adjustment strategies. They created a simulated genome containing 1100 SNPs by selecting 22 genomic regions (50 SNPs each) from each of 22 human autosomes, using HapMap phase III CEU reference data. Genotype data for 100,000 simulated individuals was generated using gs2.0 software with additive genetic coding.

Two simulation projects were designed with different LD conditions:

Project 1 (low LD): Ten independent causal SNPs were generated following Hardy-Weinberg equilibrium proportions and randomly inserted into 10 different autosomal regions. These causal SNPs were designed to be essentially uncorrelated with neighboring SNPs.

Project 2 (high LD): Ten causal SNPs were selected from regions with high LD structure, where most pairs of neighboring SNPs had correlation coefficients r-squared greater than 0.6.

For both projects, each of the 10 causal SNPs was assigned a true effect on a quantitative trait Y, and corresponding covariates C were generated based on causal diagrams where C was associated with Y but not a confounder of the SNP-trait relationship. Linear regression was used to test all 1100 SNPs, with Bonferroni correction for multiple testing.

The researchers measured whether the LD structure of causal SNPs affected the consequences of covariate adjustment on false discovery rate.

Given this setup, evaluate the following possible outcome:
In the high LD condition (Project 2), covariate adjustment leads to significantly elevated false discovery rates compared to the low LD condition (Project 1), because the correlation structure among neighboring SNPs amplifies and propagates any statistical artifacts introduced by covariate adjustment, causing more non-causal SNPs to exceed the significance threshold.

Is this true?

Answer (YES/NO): YES